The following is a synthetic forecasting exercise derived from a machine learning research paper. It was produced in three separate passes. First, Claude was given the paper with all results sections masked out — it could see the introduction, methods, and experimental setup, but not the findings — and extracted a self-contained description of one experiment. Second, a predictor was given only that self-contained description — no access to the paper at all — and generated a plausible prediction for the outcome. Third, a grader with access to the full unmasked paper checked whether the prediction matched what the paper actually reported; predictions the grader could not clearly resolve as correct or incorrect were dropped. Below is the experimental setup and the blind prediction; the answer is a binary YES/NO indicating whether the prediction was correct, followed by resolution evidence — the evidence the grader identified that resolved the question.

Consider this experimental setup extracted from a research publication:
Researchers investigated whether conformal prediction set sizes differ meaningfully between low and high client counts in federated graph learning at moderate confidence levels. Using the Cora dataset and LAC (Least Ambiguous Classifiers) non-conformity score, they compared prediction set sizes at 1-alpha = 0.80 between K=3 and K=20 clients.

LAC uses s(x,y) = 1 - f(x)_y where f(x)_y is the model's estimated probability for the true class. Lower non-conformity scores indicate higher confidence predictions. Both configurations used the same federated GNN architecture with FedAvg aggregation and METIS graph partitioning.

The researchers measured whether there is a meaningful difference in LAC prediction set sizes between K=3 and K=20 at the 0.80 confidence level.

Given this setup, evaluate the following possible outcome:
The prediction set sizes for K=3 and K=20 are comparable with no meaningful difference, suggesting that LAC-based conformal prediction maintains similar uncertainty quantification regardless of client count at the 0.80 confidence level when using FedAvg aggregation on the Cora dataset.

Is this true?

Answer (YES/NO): NO